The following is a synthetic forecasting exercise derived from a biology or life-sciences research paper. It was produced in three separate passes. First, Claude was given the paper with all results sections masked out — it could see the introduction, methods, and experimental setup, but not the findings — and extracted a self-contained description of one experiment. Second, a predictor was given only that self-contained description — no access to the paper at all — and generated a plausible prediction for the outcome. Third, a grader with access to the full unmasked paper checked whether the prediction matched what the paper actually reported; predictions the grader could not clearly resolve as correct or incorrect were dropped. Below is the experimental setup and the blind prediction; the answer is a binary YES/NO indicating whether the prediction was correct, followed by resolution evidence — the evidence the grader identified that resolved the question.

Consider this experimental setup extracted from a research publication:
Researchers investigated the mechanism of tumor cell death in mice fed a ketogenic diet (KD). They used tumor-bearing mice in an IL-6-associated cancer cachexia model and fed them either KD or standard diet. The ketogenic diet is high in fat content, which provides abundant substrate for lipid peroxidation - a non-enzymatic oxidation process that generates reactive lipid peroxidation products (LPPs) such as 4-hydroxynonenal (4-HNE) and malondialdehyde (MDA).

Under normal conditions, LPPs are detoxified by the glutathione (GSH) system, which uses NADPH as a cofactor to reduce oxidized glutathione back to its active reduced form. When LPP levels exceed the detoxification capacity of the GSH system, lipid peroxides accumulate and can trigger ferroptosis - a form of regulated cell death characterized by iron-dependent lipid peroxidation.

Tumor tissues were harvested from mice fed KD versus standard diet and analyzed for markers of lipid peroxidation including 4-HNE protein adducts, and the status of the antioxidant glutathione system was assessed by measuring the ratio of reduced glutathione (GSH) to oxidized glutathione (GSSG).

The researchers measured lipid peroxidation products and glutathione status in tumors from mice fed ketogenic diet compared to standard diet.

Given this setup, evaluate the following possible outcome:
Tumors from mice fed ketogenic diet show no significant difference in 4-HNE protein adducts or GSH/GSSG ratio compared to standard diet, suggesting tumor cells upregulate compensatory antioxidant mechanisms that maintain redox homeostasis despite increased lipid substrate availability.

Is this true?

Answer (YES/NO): NO